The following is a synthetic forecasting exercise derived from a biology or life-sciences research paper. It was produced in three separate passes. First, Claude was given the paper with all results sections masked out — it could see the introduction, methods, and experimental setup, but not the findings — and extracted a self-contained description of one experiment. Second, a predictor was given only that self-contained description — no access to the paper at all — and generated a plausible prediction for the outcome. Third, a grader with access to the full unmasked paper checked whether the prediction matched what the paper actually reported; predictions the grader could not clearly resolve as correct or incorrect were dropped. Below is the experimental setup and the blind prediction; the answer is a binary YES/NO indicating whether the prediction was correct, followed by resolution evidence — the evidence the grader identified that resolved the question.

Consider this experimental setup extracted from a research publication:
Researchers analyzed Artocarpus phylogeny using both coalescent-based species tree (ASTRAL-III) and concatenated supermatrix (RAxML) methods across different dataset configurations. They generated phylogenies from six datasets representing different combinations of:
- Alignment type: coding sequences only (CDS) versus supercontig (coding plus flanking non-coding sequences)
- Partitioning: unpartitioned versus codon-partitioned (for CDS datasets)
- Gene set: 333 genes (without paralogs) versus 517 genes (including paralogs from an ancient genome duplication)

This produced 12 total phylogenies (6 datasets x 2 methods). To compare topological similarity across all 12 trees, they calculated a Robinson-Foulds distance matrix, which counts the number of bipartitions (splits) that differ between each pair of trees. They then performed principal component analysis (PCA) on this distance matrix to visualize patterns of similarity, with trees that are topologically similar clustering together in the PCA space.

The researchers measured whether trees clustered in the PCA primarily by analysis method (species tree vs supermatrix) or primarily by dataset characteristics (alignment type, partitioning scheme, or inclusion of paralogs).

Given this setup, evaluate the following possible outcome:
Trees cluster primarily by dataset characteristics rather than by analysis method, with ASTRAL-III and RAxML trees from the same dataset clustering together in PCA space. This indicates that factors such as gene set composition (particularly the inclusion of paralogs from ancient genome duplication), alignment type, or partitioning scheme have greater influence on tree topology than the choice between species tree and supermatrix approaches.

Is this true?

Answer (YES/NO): NO